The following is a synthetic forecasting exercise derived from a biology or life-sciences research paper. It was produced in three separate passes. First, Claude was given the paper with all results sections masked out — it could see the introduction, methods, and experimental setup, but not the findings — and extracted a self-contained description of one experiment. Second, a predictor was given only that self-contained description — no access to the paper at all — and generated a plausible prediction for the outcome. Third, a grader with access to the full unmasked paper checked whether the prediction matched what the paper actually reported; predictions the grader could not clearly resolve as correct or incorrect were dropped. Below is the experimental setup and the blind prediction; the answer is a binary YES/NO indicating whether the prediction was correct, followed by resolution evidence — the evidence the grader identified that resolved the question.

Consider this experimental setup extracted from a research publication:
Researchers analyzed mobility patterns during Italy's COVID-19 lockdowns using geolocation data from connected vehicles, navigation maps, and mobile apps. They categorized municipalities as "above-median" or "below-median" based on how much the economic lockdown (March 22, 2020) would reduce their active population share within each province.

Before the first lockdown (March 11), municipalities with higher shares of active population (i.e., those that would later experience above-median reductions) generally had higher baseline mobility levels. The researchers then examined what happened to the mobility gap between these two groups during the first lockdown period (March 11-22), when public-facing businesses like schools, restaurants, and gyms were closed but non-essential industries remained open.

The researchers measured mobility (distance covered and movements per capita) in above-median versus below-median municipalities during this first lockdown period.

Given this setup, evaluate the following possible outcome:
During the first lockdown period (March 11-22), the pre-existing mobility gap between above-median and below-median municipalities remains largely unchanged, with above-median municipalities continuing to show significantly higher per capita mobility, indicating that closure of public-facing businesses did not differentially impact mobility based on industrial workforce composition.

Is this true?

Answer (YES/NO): NO